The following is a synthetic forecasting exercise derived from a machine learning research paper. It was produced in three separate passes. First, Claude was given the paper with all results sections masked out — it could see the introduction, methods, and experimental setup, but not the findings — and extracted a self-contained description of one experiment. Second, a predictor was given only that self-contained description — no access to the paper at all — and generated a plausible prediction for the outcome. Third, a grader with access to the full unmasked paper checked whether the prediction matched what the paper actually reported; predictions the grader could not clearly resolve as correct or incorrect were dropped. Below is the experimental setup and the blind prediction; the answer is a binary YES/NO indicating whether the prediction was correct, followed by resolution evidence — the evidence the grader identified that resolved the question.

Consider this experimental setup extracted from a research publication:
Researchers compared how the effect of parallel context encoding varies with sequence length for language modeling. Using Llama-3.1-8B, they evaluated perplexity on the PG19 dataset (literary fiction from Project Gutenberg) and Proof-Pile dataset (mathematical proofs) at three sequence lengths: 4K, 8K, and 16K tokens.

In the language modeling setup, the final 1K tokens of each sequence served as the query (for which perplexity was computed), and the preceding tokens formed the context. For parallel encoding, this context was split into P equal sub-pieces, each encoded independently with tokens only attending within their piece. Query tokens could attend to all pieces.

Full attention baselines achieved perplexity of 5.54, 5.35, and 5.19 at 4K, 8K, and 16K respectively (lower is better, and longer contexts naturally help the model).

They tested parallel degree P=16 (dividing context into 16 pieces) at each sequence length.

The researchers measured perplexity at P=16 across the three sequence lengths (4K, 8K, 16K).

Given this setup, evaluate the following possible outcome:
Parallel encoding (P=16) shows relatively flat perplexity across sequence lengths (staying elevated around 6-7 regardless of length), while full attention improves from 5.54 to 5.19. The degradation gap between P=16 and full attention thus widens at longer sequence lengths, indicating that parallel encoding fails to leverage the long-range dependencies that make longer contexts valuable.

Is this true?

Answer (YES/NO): NO